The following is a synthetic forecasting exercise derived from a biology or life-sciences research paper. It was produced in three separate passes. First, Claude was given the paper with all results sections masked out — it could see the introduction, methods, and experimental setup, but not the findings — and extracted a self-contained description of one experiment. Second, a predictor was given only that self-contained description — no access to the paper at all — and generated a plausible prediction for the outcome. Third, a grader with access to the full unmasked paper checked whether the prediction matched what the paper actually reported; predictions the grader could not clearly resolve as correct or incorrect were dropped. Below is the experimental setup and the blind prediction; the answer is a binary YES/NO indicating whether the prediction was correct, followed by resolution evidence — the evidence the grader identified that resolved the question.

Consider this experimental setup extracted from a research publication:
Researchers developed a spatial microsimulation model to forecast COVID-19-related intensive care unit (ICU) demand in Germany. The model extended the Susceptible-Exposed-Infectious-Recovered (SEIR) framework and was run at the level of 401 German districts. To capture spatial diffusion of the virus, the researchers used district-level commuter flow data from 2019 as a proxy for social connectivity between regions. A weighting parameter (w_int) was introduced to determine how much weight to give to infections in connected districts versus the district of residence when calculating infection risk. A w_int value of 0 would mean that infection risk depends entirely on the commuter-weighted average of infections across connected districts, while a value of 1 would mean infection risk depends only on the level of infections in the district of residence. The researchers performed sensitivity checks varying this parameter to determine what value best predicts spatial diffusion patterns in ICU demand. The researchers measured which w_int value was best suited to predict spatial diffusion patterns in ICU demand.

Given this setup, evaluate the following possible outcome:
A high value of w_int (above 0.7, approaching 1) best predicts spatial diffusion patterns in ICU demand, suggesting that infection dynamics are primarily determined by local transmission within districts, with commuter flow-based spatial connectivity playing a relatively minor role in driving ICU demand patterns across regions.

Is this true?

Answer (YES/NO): YES